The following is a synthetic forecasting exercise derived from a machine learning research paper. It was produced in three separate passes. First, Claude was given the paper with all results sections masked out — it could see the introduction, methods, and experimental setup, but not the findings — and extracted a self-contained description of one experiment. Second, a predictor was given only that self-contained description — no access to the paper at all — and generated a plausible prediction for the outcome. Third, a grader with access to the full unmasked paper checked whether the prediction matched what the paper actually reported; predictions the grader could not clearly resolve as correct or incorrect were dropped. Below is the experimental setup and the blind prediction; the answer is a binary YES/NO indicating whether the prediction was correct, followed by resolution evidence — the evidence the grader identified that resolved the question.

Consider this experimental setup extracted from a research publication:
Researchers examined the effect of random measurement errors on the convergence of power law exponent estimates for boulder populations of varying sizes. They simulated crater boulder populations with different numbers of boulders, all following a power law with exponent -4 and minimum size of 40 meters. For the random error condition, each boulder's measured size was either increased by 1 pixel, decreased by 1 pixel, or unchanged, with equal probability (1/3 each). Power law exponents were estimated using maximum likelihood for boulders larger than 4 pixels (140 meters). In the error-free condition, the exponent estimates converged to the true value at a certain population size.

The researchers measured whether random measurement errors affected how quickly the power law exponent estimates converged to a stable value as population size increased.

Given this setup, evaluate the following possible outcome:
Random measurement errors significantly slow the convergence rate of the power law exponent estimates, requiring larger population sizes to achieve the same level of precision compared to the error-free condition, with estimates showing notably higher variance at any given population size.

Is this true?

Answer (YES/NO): YES